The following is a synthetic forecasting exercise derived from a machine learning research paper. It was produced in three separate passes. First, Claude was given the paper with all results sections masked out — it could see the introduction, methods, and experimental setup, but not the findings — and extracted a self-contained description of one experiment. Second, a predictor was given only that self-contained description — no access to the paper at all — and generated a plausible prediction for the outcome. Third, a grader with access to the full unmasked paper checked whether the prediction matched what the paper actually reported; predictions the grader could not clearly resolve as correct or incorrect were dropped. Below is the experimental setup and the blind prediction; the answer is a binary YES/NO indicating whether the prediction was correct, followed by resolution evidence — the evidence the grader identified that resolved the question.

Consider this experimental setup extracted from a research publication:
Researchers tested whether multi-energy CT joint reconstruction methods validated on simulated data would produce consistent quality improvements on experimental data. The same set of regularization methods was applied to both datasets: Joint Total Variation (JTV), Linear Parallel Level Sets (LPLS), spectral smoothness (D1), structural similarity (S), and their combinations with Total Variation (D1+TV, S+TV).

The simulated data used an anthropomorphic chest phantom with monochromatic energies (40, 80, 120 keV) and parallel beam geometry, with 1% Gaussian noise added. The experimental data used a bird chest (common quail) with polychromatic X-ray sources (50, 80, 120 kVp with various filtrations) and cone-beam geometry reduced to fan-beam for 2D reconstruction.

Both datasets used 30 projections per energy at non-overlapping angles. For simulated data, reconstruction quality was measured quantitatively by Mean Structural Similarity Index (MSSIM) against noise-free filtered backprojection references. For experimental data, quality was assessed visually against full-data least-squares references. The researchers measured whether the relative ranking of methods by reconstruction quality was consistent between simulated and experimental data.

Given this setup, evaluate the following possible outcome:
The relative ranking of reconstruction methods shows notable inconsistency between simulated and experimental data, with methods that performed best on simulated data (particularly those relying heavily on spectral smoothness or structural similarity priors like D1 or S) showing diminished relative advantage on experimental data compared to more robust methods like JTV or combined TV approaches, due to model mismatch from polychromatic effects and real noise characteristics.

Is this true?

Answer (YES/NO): NO